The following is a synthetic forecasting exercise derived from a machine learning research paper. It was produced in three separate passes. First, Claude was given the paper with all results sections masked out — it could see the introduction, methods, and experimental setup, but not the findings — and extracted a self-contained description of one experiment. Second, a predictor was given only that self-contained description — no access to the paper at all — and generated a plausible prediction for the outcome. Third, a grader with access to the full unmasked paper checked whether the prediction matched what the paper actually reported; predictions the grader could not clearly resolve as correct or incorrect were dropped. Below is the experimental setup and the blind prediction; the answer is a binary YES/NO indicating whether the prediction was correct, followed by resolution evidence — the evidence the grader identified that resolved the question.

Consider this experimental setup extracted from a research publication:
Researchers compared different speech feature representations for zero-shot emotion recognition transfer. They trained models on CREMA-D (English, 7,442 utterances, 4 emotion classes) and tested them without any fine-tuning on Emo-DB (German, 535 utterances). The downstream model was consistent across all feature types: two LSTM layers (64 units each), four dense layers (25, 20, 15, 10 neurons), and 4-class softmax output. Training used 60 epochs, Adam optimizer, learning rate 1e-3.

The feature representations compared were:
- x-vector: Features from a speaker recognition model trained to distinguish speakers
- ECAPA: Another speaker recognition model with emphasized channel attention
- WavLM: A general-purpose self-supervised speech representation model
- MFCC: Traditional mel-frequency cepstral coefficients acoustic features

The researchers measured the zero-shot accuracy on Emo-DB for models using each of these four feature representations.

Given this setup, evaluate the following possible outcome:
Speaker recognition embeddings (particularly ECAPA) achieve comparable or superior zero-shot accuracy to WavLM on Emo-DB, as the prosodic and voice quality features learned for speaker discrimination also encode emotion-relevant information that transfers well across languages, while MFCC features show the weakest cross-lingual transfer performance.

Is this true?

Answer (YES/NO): NO